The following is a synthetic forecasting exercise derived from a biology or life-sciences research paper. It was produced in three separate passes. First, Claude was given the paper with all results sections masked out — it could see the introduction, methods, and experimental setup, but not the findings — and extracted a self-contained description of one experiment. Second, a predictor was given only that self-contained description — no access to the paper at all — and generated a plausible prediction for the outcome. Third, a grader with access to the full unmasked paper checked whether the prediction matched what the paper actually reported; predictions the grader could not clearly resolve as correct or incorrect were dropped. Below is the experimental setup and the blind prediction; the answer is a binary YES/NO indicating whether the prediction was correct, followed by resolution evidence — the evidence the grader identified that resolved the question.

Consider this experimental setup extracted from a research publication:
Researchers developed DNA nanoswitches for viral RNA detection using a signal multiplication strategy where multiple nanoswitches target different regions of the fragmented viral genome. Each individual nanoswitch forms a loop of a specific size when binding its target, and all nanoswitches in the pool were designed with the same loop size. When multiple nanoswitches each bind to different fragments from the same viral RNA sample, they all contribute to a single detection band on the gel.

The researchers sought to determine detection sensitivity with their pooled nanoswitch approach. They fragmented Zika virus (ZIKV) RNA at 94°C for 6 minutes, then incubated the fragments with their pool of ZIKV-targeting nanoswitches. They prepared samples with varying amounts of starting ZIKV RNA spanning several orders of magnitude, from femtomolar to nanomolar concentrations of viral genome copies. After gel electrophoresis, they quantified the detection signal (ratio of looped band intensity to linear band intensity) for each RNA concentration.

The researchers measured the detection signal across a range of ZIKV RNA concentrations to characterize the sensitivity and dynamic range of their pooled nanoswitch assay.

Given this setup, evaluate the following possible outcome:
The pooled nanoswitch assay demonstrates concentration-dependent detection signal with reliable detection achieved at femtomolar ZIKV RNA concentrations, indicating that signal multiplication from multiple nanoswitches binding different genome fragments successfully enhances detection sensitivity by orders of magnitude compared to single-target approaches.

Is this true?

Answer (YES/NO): NO